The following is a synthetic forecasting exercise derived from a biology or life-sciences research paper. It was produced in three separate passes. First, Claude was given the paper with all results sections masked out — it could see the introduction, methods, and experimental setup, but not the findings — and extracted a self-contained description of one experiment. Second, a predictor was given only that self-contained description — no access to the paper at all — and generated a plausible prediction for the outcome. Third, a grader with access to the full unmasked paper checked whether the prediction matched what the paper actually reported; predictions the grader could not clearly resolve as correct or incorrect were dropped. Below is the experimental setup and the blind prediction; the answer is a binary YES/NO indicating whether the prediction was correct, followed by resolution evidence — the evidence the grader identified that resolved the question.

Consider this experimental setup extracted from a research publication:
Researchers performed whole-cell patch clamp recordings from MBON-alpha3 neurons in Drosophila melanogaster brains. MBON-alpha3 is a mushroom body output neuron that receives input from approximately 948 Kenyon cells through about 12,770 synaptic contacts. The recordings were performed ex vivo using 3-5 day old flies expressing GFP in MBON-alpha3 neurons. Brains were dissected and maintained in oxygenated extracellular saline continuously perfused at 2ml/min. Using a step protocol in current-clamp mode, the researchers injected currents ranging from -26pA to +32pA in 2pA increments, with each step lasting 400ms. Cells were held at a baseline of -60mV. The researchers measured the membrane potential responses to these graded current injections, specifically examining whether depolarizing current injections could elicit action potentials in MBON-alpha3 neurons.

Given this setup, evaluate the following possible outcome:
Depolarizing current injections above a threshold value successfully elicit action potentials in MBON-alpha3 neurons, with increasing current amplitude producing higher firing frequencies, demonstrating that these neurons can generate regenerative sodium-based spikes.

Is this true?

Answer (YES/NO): YES